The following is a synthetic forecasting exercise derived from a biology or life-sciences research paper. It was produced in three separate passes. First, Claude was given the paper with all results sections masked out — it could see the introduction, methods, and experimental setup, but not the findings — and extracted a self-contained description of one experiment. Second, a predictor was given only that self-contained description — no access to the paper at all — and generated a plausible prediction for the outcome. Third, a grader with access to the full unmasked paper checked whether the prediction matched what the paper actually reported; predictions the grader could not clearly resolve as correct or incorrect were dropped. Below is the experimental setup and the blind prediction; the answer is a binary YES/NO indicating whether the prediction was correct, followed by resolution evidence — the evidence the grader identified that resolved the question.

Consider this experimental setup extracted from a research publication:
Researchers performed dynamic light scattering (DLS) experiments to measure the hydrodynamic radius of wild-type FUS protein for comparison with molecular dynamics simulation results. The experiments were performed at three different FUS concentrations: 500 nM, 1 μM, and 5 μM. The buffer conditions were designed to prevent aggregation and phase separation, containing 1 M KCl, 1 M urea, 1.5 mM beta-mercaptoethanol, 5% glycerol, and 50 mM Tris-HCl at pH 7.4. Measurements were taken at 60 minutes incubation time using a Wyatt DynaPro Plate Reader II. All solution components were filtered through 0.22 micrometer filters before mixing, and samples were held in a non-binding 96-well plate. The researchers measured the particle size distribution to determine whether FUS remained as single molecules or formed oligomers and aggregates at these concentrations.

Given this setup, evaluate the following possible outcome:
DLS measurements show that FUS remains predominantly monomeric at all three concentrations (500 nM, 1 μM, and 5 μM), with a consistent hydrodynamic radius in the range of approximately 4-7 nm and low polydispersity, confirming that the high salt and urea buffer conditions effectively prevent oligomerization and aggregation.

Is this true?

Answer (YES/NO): NO